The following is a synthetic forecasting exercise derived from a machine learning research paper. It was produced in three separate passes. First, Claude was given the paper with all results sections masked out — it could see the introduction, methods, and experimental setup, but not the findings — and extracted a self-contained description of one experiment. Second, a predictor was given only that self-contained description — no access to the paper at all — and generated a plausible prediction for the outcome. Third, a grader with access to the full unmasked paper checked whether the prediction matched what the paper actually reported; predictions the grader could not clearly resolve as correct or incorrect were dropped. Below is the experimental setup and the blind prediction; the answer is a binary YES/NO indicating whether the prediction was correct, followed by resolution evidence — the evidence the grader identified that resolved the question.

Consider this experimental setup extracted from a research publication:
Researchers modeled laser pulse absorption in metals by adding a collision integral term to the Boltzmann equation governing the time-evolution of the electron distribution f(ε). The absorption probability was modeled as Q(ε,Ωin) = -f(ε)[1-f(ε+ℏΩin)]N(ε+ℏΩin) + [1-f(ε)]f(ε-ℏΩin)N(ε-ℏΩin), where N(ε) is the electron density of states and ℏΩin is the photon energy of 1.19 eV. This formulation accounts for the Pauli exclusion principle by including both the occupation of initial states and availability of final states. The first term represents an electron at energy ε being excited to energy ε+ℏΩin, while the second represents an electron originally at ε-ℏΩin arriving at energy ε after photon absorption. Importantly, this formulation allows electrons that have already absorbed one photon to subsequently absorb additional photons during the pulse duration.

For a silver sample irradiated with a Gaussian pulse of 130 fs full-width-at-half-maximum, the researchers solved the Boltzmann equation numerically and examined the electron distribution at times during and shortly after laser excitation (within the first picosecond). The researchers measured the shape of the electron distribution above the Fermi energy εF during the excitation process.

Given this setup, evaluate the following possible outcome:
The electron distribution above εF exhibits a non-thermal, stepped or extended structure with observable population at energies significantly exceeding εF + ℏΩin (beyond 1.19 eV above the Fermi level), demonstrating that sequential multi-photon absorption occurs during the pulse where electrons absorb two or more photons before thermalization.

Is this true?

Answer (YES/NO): YES